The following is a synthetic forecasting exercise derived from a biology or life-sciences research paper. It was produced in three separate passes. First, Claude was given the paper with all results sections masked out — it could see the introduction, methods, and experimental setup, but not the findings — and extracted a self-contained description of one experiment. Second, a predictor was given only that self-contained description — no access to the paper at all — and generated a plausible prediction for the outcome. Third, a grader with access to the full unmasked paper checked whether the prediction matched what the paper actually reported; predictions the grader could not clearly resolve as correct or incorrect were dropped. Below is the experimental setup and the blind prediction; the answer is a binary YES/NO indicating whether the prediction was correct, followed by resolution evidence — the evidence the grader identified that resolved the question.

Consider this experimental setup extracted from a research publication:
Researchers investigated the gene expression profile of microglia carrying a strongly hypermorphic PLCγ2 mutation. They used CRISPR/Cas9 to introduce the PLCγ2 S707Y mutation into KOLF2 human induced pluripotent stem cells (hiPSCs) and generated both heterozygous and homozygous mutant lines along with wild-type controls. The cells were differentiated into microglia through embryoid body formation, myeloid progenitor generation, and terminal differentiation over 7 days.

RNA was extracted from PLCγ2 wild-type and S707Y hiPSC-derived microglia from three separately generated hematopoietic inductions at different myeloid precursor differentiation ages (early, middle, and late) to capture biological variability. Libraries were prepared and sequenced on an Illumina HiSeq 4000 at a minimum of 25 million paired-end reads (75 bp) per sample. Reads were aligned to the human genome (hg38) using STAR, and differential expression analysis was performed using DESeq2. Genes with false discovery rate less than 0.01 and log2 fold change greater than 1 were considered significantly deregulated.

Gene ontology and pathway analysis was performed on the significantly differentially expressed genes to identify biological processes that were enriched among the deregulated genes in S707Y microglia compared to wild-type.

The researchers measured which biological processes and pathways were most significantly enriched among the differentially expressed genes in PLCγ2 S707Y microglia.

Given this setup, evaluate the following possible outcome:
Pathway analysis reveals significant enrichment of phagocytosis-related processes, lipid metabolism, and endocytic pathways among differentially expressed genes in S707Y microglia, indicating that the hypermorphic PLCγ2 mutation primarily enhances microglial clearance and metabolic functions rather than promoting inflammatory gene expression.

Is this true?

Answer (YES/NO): NO